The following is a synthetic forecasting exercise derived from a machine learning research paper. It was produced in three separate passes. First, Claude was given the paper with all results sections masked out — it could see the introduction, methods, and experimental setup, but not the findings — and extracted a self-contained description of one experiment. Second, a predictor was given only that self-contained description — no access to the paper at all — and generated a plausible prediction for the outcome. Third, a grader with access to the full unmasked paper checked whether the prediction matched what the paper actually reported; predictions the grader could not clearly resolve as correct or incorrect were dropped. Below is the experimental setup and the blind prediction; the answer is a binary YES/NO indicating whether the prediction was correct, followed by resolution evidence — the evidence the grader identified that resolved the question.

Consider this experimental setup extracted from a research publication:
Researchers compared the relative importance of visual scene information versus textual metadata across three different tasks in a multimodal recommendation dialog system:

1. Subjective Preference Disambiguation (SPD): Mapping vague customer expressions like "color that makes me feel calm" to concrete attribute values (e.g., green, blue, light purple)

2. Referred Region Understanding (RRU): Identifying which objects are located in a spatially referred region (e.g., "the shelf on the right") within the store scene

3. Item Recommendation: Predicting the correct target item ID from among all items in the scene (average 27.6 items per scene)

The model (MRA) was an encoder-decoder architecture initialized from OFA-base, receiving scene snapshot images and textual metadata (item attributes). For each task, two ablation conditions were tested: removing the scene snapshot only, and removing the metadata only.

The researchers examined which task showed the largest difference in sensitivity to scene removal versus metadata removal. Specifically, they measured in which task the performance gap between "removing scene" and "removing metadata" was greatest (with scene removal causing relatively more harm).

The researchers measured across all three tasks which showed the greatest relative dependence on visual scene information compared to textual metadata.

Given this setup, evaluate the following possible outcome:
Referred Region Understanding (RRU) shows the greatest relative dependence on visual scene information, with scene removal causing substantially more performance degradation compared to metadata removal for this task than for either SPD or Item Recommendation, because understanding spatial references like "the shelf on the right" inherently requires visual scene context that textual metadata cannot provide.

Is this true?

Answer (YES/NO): YES